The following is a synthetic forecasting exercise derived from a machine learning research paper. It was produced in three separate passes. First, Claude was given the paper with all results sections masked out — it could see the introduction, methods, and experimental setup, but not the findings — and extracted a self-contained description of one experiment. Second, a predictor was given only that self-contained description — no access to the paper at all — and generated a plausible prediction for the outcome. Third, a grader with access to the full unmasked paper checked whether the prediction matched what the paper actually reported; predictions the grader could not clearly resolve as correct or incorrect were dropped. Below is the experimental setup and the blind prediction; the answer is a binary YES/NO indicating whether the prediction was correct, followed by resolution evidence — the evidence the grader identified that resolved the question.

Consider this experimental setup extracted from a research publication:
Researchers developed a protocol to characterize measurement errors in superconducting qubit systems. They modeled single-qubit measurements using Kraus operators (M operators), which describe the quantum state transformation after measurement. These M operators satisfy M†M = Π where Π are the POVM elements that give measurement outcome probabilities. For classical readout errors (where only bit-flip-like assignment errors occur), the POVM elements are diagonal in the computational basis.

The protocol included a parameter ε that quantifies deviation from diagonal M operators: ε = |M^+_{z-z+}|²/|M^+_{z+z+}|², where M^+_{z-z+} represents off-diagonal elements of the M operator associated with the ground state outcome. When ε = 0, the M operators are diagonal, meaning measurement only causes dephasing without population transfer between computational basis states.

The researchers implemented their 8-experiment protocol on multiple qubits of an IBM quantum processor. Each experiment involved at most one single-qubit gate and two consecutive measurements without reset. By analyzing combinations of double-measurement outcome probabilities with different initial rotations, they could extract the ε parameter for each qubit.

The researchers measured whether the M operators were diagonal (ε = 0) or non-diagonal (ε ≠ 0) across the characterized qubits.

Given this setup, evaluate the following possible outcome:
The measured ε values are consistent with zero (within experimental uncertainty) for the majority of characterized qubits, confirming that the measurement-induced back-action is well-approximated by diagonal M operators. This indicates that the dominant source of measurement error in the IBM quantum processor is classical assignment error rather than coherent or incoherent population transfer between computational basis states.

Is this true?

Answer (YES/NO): YES